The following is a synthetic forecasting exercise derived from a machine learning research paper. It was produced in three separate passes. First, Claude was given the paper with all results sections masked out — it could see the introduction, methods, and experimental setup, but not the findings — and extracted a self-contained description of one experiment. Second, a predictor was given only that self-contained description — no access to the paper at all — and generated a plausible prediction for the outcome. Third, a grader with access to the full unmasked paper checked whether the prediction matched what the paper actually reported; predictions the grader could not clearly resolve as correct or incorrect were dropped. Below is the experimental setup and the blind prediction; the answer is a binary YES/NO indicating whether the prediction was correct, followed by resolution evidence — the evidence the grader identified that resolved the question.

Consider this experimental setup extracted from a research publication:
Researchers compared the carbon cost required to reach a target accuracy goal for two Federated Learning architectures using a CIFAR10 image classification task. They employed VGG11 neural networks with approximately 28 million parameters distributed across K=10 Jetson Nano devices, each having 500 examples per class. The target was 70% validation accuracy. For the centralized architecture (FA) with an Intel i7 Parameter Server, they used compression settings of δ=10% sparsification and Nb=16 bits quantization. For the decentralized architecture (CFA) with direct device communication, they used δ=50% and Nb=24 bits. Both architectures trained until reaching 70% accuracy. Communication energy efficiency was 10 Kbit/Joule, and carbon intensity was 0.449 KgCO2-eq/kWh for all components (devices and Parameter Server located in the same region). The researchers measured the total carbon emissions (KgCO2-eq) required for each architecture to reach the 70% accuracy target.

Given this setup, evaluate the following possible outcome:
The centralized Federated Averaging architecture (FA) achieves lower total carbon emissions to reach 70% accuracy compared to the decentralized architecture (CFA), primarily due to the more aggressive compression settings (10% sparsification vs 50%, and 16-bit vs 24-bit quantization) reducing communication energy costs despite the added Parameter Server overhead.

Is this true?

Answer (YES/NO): YES